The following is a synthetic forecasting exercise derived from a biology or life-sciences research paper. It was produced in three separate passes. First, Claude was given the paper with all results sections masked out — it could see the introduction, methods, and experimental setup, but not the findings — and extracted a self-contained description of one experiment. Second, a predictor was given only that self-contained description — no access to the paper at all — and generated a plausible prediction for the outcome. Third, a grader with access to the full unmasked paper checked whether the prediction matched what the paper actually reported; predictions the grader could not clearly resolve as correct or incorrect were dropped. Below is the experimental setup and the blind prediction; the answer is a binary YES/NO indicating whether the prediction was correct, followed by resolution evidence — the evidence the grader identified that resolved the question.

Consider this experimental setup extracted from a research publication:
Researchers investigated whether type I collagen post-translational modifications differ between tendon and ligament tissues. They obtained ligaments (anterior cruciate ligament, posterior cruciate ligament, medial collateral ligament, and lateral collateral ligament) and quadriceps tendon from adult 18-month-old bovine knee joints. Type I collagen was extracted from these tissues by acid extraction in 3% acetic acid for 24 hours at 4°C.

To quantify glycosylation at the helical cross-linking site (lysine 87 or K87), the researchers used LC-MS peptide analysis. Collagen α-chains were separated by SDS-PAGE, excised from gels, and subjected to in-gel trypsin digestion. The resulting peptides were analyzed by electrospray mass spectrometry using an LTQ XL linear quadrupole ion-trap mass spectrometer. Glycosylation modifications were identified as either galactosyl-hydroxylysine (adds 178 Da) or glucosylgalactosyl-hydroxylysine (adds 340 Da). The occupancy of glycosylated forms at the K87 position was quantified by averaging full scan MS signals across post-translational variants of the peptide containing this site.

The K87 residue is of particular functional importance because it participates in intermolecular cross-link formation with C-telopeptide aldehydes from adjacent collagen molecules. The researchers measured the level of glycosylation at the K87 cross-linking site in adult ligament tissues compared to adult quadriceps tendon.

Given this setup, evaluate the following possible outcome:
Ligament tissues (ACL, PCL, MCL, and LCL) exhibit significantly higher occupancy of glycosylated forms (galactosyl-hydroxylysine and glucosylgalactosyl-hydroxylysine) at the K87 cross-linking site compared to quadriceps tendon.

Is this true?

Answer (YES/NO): YES